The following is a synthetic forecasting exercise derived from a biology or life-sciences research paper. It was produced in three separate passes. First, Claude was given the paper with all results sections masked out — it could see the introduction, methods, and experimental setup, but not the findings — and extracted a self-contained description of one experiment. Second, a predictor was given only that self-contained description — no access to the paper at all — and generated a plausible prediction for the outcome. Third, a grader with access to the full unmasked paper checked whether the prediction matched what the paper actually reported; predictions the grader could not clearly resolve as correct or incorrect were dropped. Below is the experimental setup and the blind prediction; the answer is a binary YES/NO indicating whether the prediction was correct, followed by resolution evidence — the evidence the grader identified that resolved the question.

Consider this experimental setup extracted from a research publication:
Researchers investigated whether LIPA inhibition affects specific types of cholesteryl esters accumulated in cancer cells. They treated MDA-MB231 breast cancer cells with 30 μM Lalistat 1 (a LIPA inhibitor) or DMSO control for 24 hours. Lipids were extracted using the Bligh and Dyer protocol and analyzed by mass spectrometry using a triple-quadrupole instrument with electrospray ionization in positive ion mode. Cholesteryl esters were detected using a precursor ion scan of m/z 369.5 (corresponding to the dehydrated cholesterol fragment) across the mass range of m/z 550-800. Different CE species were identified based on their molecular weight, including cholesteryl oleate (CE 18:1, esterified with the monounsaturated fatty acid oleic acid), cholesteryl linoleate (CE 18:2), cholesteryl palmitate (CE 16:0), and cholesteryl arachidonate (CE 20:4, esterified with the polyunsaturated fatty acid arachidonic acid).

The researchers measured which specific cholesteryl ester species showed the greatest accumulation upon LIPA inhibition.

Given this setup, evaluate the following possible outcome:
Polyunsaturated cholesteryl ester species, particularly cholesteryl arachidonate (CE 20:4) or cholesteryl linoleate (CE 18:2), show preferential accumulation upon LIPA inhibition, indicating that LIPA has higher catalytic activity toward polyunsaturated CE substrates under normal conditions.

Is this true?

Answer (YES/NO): YES